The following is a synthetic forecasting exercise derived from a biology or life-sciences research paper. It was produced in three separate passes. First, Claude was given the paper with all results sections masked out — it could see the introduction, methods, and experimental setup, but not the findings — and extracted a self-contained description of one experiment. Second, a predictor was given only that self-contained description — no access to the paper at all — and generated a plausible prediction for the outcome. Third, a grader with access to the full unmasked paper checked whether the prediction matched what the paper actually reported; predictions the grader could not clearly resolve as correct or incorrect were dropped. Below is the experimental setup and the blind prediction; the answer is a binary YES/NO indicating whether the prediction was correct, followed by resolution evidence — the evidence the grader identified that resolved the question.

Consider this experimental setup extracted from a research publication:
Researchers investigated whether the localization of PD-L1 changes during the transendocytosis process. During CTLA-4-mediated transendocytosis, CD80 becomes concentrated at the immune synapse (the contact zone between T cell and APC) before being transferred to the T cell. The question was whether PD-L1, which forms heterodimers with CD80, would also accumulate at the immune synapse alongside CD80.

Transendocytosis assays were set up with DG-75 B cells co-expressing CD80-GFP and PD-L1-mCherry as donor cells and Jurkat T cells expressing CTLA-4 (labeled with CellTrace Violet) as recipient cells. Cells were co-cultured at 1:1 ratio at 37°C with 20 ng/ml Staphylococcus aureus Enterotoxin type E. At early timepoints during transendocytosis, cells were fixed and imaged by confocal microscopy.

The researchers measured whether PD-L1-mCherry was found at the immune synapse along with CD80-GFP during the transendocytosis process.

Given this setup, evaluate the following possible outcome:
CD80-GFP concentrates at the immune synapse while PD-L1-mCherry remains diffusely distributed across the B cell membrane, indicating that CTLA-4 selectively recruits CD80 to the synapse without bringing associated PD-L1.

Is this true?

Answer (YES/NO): NO